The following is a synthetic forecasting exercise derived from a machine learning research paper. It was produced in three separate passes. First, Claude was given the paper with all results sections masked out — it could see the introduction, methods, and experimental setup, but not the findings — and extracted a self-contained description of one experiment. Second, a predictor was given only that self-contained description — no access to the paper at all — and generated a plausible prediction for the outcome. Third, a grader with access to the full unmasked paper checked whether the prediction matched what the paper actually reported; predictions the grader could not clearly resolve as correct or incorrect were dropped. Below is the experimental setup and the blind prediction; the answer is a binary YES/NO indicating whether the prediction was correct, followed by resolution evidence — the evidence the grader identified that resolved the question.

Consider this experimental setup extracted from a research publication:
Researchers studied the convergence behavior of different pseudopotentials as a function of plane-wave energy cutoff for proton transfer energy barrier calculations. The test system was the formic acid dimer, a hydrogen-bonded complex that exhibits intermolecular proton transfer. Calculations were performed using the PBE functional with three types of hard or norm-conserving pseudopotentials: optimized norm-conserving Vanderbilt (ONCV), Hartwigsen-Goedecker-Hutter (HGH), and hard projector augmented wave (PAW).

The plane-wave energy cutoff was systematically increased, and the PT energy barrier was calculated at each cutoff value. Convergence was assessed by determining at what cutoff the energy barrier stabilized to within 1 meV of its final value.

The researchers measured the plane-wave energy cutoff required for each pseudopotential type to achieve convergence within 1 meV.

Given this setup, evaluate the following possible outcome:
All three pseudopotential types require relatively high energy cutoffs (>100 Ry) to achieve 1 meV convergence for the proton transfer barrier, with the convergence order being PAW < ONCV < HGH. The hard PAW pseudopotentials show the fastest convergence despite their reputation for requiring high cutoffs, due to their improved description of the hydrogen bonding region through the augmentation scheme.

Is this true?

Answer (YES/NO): NO